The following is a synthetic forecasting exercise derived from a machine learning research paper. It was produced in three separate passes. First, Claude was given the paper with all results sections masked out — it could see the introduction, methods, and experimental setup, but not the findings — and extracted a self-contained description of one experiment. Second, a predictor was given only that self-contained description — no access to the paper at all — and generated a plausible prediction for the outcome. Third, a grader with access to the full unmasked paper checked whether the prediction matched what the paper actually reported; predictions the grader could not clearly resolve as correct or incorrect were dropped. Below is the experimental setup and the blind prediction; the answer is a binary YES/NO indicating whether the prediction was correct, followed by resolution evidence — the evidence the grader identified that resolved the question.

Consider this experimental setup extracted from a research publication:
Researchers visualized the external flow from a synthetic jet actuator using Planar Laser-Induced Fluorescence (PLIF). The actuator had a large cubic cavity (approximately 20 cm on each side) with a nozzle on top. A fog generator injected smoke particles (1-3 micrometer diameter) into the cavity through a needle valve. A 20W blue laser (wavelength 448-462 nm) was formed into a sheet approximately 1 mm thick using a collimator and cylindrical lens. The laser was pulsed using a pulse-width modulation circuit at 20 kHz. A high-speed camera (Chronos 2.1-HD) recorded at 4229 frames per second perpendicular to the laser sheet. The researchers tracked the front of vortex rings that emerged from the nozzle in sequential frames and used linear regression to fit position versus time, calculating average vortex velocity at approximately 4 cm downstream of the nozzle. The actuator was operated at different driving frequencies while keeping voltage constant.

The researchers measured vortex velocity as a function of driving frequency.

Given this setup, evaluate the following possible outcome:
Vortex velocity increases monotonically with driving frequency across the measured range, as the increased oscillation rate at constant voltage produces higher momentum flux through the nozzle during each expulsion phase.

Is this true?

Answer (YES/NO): NO